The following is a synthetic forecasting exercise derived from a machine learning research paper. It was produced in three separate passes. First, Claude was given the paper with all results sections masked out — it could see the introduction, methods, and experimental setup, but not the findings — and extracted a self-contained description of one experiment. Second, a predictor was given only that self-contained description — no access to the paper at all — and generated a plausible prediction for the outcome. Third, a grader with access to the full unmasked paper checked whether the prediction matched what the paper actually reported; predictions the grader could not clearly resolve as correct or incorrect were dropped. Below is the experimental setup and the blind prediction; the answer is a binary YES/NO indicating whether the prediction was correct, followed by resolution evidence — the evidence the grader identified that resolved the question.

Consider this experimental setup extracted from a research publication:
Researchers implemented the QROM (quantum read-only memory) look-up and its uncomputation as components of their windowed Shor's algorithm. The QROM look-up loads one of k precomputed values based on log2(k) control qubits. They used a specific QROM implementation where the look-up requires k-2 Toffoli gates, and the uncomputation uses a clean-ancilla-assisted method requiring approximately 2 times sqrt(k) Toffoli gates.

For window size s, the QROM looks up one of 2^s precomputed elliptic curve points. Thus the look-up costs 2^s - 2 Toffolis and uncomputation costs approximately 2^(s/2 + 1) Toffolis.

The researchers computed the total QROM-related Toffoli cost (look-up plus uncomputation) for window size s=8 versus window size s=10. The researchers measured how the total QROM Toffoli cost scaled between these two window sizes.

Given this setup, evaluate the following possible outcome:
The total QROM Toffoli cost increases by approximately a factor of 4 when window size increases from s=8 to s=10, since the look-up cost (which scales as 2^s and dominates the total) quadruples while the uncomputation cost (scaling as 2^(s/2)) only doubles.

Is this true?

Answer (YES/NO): YES